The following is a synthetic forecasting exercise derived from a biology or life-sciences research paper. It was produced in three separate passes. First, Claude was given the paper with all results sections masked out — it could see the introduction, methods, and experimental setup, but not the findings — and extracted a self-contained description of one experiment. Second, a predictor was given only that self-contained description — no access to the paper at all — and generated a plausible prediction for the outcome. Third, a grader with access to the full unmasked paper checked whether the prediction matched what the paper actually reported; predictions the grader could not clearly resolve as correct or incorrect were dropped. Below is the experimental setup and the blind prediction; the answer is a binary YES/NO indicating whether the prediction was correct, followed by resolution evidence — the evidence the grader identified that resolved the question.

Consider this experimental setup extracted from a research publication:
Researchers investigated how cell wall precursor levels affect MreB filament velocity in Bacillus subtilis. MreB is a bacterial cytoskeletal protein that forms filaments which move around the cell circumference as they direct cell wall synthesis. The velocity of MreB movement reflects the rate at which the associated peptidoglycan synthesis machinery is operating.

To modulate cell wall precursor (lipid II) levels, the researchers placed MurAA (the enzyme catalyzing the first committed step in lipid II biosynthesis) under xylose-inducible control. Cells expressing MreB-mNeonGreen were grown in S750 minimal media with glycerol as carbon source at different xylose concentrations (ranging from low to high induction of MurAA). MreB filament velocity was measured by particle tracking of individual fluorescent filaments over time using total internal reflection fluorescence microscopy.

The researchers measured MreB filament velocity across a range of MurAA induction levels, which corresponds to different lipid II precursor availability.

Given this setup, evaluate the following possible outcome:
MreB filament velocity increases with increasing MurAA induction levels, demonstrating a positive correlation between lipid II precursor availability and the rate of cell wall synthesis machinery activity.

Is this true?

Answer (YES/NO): NO